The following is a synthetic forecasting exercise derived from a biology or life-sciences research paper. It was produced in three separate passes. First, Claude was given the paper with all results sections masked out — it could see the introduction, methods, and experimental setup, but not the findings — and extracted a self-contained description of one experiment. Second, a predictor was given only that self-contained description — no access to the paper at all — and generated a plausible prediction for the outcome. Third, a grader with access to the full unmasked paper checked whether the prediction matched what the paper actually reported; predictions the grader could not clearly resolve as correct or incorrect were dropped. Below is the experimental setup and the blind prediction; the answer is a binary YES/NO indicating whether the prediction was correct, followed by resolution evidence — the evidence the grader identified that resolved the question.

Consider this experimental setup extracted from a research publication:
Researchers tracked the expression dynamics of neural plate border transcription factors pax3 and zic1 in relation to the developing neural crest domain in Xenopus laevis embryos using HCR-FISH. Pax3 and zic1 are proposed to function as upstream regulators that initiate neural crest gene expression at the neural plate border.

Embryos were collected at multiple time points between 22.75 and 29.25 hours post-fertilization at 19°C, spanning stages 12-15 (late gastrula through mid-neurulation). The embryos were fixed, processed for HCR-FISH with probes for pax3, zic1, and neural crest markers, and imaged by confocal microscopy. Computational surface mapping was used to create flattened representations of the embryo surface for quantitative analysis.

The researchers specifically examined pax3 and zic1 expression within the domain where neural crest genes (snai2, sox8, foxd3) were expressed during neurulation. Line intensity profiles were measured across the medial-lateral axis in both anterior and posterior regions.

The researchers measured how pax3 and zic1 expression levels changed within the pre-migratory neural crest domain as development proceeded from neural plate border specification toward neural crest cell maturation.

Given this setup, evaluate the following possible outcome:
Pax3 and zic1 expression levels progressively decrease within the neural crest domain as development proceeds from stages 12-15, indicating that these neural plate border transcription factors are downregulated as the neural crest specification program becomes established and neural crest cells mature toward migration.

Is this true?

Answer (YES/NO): YES